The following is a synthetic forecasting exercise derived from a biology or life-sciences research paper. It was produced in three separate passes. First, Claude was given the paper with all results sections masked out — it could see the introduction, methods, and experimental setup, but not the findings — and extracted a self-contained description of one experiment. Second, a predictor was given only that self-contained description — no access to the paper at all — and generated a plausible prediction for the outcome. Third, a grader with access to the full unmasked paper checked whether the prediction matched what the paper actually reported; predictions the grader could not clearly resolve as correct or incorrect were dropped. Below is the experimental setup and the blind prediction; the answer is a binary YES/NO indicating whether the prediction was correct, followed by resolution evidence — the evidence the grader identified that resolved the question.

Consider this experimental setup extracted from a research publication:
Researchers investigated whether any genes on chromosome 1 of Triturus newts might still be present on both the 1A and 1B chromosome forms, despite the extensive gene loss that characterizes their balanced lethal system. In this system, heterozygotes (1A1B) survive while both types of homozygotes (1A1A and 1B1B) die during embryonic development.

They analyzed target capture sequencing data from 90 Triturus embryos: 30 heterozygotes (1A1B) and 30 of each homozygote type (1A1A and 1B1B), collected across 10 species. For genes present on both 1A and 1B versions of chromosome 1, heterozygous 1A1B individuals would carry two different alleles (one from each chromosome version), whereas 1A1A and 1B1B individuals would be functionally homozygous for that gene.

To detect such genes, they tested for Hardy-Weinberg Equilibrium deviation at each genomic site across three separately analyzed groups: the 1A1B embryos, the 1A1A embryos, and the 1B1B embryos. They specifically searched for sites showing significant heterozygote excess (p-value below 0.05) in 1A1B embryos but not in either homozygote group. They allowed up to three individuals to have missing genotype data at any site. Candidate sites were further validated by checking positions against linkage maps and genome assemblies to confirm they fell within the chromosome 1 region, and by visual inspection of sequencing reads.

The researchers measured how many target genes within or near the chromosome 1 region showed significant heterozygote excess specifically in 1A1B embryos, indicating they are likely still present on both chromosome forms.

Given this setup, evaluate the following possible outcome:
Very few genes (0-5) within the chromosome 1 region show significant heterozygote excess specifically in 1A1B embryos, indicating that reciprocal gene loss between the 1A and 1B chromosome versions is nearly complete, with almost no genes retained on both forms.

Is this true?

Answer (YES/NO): NO